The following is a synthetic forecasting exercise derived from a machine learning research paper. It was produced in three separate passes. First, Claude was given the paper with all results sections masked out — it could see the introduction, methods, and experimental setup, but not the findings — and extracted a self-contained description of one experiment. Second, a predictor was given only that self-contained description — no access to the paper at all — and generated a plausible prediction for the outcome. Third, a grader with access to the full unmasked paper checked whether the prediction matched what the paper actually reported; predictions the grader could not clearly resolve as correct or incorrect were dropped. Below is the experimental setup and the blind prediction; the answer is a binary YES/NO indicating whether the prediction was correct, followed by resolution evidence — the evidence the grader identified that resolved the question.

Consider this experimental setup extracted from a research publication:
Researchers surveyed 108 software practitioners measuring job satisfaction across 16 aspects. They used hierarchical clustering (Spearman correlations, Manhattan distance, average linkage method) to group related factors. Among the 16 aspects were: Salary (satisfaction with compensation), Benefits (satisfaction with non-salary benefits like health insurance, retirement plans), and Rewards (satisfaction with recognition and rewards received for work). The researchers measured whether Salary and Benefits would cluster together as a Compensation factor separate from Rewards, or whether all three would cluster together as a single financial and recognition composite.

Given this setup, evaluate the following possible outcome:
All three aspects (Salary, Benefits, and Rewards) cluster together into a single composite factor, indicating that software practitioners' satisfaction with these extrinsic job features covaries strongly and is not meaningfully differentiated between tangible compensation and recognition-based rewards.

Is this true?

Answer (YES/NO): NO